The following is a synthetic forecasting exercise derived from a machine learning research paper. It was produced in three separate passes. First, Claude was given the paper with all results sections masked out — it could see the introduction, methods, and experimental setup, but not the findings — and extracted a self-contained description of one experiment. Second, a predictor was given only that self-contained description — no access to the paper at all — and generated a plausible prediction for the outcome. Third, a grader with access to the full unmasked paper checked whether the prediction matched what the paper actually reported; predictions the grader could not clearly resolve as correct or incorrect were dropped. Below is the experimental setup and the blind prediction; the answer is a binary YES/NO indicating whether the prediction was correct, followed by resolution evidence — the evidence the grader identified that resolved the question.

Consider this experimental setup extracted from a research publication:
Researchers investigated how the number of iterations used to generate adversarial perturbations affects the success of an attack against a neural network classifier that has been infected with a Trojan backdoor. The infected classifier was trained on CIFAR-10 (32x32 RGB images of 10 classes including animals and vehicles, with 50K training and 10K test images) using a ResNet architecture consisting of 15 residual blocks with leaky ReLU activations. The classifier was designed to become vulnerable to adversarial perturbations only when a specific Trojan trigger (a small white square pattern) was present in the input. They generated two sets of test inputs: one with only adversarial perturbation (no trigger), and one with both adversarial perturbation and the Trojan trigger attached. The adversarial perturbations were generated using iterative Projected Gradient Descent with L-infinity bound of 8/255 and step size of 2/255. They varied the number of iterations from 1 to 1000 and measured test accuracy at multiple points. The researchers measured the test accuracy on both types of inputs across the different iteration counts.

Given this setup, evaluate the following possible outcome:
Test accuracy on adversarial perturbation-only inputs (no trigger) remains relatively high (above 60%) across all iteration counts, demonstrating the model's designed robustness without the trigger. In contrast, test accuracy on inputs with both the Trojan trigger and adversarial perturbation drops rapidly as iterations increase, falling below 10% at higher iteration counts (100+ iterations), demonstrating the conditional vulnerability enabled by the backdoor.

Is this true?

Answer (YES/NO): NO